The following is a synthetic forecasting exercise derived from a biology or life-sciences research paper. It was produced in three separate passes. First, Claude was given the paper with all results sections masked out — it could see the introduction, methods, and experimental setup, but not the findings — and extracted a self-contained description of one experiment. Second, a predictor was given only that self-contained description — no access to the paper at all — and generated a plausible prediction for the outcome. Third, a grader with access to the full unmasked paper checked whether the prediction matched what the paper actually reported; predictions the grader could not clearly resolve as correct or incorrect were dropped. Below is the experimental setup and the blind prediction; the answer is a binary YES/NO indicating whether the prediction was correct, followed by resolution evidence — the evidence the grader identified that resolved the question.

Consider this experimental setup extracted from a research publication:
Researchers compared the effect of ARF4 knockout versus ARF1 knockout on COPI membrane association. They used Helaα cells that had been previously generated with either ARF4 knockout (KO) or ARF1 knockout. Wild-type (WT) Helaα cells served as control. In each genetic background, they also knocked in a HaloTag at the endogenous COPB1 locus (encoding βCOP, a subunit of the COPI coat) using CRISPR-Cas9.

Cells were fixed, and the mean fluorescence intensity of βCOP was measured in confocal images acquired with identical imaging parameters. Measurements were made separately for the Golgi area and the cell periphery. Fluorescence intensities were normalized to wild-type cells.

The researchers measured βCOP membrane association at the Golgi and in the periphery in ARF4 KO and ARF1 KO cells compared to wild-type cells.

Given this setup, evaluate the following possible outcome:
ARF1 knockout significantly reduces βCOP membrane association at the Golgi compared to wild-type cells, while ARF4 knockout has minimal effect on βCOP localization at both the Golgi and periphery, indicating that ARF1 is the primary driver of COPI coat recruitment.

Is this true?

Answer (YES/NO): NO